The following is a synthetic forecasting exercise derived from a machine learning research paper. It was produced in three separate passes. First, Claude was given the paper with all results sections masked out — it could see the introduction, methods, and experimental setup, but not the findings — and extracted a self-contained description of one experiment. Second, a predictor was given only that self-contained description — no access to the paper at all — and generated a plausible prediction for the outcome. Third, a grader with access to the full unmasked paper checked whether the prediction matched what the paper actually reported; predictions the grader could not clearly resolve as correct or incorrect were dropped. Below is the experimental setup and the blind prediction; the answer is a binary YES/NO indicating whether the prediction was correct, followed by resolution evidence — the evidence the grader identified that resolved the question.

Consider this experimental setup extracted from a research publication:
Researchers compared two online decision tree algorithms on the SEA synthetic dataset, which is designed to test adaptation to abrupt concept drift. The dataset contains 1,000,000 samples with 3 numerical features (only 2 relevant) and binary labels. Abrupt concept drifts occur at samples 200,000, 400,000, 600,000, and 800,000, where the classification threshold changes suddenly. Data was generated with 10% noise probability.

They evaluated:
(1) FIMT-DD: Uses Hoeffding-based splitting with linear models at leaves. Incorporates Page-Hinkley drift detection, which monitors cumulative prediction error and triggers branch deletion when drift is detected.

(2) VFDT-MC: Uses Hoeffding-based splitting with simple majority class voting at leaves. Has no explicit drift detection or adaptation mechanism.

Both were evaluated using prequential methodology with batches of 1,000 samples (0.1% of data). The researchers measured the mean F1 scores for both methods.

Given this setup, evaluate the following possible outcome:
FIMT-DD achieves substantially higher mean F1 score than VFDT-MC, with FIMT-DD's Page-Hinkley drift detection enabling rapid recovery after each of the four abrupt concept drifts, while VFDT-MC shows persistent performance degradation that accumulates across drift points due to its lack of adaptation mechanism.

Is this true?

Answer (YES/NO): NO